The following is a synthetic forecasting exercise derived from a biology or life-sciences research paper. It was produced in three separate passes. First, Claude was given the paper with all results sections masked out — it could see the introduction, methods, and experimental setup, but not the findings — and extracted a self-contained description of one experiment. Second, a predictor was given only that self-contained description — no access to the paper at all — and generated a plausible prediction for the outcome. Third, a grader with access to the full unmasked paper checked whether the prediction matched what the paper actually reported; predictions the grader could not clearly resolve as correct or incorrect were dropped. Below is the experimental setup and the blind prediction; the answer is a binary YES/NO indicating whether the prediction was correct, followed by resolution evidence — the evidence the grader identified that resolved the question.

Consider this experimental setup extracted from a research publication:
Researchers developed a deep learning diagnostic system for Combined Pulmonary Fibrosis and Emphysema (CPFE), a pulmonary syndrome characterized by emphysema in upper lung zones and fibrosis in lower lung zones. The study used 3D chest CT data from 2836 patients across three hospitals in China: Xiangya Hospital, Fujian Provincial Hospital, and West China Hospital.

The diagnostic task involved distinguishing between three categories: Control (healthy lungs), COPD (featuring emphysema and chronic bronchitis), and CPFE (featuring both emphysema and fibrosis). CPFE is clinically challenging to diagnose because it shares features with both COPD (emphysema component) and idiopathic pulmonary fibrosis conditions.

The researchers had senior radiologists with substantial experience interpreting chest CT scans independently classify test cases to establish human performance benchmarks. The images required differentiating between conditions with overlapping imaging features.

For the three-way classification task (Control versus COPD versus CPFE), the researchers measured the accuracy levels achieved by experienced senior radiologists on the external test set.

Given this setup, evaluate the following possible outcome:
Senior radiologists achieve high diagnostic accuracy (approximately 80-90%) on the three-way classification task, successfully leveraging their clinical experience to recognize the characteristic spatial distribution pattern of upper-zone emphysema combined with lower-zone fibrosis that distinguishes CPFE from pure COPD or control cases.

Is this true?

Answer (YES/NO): NO